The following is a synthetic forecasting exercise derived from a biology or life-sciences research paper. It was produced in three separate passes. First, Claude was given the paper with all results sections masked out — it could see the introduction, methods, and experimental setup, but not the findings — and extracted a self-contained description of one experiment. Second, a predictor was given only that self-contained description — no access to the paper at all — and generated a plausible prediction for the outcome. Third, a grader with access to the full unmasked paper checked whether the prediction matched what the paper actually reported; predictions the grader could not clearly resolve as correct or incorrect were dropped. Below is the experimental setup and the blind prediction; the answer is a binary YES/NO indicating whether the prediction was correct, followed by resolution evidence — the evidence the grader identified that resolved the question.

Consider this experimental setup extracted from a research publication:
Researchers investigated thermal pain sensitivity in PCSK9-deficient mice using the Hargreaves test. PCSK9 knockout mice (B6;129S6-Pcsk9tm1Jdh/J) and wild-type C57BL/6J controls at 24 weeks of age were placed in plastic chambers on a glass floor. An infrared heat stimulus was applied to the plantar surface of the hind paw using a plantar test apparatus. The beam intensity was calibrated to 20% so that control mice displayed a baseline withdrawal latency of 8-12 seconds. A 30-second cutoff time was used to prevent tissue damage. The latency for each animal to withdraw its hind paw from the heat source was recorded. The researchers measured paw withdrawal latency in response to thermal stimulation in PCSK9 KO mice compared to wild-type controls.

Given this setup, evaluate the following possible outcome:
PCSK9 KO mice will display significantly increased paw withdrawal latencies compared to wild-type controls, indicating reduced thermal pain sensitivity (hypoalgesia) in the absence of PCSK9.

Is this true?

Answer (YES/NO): NO